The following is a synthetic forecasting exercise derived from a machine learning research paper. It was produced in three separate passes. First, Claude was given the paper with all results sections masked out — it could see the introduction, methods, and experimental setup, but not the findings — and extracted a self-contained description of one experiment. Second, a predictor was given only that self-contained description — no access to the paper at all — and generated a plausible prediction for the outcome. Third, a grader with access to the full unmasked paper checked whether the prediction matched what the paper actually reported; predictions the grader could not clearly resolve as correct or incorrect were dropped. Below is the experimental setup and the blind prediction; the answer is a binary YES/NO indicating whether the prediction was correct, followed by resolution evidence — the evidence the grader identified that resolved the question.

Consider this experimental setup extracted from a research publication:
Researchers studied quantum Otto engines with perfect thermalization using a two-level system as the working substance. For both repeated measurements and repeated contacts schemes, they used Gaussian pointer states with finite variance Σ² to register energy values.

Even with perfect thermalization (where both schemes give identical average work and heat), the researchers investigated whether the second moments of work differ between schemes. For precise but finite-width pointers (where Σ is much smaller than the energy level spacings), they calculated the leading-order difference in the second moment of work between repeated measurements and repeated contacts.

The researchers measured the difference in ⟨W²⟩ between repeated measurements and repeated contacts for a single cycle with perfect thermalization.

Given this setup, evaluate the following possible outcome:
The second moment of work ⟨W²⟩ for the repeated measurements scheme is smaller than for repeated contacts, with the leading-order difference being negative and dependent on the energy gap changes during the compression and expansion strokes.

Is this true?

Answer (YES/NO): NO